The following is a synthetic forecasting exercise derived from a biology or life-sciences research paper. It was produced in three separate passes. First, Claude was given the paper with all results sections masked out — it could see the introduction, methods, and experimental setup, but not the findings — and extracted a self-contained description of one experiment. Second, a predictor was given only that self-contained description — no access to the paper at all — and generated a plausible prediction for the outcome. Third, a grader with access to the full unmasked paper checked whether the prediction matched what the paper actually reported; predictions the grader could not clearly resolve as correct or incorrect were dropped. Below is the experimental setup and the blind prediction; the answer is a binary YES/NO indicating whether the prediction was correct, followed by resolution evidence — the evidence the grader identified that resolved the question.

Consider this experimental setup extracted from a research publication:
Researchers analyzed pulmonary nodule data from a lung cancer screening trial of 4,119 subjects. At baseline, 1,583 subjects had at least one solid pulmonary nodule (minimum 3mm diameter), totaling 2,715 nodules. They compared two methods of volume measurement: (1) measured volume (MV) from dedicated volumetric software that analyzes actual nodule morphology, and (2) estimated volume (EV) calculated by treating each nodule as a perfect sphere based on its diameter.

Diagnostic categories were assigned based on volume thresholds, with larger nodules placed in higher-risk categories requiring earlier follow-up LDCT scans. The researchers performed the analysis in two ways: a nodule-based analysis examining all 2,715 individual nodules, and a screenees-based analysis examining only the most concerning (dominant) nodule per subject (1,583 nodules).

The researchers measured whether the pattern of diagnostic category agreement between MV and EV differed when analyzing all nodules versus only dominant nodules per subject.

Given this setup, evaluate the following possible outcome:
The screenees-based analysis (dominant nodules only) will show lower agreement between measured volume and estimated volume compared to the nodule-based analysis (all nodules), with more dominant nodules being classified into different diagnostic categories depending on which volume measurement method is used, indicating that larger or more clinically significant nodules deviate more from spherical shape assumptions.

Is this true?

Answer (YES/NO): NO